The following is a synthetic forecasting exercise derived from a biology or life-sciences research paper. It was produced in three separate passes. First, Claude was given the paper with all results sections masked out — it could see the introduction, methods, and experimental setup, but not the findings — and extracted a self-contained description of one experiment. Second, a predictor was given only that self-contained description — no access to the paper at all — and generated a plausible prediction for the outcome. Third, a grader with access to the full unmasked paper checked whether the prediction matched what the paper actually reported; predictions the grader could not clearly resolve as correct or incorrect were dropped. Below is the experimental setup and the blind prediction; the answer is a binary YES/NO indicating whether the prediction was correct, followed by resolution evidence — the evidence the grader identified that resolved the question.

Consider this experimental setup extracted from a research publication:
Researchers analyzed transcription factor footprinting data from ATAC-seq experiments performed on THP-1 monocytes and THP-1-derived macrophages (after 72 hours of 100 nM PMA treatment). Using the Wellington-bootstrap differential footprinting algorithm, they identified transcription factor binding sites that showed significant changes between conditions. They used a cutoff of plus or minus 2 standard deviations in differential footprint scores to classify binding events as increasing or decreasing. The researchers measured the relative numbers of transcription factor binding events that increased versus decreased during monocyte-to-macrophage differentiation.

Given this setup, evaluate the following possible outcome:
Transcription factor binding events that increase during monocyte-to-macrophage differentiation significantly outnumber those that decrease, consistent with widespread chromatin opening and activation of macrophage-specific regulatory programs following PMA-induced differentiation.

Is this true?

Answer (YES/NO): YES